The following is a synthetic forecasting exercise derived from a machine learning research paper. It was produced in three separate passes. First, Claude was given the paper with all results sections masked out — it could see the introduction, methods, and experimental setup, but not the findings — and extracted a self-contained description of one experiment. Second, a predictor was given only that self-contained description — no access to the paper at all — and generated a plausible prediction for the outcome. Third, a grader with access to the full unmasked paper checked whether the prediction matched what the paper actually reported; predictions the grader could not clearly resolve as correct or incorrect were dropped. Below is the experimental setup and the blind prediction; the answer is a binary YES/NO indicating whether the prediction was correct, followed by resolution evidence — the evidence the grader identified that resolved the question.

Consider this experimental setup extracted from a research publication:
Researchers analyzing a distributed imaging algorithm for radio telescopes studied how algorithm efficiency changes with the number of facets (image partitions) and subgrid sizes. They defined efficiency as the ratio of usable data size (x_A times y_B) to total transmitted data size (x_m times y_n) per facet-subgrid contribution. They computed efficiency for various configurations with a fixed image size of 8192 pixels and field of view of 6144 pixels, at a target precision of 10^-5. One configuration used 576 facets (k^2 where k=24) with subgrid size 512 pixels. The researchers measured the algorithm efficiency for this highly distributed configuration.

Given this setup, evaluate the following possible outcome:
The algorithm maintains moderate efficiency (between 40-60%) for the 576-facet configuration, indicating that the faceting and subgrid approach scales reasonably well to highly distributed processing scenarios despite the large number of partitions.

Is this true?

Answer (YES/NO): NO